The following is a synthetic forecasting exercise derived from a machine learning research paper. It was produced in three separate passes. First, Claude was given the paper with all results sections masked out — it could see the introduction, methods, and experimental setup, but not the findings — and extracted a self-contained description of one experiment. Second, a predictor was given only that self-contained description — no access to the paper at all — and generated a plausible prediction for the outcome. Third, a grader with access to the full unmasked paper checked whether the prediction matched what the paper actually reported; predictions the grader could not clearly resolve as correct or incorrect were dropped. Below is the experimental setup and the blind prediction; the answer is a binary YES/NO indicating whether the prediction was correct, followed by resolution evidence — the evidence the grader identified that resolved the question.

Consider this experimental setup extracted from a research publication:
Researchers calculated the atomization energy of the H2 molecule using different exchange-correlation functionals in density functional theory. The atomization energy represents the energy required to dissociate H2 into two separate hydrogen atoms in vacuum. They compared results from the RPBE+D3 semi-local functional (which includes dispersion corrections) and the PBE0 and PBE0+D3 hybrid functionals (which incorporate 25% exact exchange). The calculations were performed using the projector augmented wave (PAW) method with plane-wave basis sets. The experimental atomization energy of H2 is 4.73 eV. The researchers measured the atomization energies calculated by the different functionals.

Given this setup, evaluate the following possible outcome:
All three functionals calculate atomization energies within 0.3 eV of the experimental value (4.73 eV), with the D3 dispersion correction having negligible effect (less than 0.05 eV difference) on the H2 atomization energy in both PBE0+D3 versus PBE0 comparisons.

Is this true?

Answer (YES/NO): YES